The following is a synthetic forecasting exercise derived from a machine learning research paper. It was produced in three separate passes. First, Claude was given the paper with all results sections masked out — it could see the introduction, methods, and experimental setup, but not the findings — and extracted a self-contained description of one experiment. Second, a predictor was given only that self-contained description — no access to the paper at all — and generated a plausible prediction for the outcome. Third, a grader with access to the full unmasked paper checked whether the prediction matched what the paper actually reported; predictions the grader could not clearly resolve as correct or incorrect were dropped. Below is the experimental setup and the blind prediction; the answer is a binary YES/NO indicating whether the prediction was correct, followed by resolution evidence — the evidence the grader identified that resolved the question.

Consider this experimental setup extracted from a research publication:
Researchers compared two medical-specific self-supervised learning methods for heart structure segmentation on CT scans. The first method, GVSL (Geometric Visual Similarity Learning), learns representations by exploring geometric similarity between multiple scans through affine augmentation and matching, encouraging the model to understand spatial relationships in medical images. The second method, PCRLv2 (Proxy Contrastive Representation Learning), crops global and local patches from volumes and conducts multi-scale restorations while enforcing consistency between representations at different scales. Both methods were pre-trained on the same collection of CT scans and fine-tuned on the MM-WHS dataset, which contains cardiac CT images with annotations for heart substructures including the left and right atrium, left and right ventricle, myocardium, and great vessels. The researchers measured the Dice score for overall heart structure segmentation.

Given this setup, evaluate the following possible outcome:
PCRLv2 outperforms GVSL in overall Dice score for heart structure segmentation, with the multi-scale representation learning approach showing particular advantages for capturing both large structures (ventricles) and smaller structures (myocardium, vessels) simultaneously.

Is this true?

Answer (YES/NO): NO